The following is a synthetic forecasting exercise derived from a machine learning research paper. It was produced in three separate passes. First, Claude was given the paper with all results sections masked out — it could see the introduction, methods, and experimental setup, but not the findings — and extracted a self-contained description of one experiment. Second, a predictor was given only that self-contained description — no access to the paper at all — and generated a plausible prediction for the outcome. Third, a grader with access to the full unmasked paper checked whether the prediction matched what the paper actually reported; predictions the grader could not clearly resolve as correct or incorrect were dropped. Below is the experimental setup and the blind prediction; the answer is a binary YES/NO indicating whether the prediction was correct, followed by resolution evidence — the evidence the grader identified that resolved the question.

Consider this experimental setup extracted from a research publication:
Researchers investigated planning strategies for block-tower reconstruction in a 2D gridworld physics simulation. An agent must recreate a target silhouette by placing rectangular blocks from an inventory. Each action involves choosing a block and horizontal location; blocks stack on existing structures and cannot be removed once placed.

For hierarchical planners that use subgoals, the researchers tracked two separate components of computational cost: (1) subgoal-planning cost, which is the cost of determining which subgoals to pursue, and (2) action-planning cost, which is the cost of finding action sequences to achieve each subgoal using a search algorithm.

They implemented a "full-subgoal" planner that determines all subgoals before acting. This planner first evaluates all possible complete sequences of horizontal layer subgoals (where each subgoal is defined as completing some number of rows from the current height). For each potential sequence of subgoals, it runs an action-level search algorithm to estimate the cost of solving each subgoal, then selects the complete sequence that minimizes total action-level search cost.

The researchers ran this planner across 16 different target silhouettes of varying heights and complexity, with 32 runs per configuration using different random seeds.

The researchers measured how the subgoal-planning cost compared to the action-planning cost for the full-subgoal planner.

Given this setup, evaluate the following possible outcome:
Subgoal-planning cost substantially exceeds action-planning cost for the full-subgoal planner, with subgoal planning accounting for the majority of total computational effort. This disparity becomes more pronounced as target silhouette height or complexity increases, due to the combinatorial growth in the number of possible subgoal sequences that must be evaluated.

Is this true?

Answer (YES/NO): YES